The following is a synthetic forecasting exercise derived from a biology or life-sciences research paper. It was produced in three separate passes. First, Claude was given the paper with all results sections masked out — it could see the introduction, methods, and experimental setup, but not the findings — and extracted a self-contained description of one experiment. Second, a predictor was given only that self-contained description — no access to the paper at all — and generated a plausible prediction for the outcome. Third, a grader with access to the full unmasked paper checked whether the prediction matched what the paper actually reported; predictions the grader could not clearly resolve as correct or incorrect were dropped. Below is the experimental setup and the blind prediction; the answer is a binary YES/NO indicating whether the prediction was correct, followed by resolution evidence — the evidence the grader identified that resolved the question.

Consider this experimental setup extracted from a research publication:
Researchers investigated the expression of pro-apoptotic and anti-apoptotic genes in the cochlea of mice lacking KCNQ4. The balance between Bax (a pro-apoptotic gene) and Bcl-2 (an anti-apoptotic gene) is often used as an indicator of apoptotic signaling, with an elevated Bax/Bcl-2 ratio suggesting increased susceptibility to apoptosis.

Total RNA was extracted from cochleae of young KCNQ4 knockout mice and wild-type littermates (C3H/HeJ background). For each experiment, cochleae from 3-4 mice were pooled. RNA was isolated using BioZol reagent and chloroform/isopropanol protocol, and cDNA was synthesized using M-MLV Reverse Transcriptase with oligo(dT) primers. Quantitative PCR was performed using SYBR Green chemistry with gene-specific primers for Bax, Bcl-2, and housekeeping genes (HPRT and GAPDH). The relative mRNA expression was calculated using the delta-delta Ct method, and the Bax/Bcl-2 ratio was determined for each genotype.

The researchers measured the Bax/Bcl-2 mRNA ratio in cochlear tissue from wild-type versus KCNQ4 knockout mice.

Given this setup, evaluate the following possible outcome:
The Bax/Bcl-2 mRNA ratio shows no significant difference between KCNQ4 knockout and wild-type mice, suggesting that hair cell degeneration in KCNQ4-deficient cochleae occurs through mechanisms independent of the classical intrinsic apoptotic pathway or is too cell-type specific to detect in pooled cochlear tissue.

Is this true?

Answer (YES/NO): NO